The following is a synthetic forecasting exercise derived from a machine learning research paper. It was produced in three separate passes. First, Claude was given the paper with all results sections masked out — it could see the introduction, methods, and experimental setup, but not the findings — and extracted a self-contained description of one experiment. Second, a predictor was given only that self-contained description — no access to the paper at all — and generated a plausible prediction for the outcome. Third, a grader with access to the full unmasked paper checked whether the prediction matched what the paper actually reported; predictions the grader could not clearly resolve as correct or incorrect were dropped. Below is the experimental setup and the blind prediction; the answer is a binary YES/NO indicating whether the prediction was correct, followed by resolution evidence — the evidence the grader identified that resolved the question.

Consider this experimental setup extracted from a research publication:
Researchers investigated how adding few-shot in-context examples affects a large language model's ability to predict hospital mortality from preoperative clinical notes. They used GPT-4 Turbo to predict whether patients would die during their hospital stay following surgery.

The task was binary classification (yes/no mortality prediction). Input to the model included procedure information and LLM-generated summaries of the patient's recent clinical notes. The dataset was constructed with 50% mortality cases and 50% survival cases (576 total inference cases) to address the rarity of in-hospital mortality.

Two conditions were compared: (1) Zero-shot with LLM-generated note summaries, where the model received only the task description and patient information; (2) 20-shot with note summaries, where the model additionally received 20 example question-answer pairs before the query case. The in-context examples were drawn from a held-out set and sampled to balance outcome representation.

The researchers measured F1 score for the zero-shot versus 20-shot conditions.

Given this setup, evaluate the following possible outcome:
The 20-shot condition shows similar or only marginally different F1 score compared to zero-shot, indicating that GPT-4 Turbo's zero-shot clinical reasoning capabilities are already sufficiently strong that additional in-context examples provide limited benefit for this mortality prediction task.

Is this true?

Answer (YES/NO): NO